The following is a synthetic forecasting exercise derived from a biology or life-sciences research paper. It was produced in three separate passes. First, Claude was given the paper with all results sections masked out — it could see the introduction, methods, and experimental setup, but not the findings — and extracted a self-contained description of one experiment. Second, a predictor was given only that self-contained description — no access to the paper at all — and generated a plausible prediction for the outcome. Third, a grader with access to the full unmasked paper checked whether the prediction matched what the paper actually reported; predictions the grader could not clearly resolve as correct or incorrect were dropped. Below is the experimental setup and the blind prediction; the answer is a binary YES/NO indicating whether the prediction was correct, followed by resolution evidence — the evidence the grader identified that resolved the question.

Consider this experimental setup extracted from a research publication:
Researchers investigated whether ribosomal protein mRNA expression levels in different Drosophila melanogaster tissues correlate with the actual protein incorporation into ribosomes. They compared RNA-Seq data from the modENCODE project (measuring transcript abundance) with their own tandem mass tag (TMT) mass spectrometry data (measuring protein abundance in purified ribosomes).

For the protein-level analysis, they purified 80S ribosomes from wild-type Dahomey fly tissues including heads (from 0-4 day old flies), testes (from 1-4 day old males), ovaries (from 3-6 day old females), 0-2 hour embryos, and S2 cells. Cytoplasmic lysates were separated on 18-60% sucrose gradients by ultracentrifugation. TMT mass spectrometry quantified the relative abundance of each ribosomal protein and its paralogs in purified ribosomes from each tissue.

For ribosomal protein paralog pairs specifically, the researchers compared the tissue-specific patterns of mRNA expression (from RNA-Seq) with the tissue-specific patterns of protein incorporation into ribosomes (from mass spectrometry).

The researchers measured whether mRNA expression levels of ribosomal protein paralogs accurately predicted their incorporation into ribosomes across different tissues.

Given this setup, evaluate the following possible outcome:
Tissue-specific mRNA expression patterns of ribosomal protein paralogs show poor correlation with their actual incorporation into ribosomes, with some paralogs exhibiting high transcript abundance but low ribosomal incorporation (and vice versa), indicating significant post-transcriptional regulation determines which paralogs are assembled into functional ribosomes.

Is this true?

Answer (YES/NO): YES